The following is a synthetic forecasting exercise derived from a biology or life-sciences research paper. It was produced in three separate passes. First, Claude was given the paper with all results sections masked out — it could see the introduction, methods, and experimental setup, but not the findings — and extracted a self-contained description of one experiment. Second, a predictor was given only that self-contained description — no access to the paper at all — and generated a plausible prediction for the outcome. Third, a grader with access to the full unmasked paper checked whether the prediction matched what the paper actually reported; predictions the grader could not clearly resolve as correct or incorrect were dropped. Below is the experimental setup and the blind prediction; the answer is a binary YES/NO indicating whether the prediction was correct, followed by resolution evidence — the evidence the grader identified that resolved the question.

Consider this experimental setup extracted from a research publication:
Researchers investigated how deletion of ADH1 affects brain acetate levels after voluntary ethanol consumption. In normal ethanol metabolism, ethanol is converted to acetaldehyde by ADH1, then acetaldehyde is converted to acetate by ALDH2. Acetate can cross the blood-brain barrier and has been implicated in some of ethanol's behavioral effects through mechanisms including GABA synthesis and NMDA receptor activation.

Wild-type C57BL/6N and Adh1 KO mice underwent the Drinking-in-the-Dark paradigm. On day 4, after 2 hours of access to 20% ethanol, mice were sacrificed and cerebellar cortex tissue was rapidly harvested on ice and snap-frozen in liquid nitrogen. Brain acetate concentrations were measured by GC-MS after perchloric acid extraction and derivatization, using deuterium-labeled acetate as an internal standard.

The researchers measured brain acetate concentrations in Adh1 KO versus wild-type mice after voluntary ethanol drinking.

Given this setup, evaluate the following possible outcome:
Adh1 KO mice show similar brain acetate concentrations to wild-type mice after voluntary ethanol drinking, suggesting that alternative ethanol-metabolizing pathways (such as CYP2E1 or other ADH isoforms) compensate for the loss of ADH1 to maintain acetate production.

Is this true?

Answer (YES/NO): NO